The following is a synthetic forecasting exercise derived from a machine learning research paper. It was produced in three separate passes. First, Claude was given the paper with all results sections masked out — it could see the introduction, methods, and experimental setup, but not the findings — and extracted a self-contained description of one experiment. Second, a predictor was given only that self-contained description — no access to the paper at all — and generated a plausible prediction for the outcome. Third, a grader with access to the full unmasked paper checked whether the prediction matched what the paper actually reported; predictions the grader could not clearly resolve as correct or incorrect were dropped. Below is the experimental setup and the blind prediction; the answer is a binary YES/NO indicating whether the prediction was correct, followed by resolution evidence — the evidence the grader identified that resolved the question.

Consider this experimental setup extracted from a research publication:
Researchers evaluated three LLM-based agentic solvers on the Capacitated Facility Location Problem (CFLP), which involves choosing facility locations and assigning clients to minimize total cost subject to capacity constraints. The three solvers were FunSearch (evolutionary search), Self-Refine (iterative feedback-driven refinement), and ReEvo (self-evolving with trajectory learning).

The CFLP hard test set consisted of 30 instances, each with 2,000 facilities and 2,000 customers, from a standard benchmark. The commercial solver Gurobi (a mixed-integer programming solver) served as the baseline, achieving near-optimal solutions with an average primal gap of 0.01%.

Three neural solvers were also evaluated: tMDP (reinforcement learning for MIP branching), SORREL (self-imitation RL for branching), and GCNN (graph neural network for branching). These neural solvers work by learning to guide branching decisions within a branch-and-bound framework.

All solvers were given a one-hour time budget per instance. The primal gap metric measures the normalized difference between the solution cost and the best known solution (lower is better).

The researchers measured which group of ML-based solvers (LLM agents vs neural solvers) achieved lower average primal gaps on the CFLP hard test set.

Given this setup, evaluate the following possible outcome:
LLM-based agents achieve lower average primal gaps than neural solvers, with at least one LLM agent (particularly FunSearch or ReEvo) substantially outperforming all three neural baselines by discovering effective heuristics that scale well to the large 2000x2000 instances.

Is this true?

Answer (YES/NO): YES